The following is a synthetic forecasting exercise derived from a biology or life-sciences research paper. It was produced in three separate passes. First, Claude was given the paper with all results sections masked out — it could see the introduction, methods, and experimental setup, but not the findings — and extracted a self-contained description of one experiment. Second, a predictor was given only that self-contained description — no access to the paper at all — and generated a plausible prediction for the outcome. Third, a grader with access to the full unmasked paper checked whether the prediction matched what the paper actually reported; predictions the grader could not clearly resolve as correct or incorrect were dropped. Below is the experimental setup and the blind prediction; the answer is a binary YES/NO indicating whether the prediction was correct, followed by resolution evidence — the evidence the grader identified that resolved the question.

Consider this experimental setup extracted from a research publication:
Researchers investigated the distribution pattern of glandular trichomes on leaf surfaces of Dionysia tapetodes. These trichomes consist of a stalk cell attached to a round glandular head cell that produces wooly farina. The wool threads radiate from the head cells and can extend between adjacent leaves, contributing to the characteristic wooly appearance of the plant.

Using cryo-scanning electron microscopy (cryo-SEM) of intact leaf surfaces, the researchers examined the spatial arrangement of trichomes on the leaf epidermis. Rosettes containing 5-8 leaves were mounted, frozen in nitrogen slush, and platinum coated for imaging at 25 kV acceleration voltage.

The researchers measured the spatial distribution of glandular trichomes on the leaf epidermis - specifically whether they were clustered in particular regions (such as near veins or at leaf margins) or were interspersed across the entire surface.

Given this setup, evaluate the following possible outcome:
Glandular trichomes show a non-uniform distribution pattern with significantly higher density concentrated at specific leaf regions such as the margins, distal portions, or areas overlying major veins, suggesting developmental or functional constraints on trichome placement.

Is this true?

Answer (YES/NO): NO